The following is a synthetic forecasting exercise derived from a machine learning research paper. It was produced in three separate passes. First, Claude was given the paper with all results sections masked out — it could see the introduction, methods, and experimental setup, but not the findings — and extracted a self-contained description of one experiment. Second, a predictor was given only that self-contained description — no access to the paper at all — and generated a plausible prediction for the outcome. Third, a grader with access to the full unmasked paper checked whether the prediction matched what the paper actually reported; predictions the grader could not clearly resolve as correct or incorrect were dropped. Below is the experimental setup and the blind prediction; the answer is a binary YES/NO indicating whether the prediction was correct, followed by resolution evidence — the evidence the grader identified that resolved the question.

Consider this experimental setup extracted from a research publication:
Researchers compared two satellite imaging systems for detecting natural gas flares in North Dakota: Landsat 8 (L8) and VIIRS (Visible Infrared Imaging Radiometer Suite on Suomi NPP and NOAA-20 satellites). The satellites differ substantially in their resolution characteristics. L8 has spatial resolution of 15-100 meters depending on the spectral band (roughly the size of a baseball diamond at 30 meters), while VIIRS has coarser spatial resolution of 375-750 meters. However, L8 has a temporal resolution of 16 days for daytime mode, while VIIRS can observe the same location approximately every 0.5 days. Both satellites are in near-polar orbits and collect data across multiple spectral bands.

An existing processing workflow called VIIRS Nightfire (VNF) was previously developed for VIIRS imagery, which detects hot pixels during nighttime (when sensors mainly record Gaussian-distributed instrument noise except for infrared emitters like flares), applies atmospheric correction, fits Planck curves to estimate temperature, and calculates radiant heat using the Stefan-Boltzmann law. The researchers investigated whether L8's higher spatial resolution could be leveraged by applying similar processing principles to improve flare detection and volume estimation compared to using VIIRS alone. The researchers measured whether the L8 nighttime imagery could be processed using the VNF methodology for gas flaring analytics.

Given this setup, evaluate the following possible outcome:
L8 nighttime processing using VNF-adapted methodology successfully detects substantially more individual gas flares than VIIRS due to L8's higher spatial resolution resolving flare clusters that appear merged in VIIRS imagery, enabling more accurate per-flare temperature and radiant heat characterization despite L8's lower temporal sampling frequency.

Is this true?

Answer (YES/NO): NO